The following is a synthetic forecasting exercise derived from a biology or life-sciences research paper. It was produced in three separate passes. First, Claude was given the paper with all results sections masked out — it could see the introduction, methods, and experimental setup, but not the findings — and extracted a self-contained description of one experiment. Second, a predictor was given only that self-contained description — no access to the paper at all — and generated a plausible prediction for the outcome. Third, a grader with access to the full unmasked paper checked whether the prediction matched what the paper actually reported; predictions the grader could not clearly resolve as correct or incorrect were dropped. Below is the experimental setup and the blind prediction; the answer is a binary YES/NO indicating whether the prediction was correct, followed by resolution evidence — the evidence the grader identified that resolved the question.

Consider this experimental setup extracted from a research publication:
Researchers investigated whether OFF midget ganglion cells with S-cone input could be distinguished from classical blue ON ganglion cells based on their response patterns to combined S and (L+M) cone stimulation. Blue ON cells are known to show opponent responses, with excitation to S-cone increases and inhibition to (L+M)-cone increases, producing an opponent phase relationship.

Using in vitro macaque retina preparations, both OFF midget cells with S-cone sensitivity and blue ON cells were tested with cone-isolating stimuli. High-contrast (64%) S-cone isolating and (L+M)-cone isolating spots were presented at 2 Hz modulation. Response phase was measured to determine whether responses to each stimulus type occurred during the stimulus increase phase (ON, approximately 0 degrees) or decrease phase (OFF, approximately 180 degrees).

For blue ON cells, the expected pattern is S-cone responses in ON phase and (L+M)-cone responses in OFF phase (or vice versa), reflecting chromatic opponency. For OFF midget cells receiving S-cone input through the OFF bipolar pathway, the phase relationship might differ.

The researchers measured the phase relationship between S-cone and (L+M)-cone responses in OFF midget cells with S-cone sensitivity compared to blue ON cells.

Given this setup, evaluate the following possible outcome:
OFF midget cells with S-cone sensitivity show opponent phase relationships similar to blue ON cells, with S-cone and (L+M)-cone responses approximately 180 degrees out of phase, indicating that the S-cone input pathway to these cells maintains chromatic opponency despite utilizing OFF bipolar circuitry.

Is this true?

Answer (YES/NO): NO